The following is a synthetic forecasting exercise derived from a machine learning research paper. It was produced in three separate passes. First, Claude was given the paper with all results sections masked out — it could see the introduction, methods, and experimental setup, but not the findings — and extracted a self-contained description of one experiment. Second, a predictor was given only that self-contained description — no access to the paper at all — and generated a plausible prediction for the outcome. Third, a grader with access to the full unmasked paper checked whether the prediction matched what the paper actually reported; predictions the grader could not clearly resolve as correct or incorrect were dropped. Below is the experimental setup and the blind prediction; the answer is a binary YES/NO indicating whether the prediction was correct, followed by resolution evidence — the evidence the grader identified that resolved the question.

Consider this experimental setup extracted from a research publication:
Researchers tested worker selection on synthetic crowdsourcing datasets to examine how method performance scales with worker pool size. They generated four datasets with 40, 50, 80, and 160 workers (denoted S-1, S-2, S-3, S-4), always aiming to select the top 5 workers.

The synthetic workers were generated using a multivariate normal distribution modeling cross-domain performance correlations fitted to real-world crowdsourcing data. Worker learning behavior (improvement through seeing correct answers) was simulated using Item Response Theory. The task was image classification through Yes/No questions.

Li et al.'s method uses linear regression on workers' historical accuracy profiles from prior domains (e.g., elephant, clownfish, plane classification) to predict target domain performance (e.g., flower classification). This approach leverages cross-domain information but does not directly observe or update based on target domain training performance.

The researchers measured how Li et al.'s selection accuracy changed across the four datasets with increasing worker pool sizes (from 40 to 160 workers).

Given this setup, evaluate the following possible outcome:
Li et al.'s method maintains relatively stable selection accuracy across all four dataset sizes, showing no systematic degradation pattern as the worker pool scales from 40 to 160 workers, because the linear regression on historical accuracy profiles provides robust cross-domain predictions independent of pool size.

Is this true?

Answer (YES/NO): NO